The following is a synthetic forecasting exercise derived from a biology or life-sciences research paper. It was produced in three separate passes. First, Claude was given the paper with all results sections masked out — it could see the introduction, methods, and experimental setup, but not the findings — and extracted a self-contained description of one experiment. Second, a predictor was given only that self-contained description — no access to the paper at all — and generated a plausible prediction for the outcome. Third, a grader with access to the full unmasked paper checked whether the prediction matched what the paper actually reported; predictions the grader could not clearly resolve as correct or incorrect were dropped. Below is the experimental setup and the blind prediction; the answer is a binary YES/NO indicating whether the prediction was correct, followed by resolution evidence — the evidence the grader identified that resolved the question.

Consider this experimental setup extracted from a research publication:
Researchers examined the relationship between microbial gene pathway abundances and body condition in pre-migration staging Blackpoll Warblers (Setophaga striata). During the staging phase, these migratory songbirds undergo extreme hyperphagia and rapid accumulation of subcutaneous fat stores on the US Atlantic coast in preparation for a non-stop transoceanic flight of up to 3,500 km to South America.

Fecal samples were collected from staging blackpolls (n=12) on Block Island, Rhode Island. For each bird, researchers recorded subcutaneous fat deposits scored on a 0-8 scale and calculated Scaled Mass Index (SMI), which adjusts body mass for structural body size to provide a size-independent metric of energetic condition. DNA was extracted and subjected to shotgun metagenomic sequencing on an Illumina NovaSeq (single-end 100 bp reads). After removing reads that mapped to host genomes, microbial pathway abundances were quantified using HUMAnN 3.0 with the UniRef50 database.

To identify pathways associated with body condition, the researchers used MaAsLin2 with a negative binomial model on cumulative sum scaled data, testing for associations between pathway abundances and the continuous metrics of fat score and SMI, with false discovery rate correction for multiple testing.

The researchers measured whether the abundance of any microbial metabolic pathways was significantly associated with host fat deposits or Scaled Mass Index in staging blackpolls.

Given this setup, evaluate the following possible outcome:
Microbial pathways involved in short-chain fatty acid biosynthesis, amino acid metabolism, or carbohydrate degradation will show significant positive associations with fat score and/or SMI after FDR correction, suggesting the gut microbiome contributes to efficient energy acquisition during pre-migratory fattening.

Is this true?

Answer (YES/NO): YES